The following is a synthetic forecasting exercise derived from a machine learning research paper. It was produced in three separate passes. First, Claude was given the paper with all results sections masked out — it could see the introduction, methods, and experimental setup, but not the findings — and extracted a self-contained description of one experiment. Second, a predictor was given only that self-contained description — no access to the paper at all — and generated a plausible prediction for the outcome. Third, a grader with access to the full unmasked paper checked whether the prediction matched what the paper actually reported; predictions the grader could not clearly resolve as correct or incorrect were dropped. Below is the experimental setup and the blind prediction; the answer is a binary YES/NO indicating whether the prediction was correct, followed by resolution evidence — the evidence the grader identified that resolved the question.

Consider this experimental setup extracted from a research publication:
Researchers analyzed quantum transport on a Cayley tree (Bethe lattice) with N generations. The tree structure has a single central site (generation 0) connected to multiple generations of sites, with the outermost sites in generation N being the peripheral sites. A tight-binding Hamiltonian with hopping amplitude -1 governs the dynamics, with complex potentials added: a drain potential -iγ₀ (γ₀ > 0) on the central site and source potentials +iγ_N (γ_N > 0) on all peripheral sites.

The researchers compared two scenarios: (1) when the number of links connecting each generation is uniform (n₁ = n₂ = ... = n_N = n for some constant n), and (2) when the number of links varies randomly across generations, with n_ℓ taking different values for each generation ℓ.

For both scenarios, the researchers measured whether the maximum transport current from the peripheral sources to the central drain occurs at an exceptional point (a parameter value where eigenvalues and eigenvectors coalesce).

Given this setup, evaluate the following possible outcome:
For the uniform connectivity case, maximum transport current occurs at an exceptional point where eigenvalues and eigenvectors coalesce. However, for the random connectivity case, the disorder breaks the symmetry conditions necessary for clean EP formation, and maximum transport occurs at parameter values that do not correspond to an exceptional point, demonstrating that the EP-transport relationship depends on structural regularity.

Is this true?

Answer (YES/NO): YES